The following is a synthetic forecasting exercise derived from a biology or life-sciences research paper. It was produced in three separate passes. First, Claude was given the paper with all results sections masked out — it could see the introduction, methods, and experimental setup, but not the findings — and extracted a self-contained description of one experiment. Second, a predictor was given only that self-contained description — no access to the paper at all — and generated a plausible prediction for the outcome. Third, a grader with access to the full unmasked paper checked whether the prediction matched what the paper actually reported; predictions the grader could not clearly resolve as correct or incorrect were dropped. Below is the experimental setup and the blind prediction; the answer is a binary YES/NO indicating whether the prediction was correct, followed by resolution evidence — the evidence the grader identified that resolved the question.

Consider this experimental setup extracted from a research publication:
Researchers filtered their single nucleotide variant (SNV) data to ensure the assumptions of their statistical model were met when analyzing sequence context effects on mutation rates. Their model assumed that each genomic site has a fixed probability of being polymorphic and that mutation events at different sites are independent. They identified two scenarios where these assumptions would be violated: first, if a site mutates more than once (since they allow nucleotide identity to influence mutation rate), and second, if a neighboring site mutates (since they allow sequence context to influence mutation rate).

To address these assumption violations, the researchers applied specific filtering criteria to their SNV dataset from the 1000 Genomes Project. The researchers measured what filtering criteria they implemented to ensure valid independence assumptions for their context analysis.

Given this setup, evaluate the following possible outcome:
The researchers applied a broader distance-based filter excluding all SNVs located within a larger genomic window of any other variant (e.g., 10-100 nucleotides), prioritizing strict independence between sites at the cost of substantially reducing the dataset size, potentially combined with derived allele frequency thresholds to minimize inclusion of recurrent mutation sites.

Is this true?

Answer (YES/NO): NO